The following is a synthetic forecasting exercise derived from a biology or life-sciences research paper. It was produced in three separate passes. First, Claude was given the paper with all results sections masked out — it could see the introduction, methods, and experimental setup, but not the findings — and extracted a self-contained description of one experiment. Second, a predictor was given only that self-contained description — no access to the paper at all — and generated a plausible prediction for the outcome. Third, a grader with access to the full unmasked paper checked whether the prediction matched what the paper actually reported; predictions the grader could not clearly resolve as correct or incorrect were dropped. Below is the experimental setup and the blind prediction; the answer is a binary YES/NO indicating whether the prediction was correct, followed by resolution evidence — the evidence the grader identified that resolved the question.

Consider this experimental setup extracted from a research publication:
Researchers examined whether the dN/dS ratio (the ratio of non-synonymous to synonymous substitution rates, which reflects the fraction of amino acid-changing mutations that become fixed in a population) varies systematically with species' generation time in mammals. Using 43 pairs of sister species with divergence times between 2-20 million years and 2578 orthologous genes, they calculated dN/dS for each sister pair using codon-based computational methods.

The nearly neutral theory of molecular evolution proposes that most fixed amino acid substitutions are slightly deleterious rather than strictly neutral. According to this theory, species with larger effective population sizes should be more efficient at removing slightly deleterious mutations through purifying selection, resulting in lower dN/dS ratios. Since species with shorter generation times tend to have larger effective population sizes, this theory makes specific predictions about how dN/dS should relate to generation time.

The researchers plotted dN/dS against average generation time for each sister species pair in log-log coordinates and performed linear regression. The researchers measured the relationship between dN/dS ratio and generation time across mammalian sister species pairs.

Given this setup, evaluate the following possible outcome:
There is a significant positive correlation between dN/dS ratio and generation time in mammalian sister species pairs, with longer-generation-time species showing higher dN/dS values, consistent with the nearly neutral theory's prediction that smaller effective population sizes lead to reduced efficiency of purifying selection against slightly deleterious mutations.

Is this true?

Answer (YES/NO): YES